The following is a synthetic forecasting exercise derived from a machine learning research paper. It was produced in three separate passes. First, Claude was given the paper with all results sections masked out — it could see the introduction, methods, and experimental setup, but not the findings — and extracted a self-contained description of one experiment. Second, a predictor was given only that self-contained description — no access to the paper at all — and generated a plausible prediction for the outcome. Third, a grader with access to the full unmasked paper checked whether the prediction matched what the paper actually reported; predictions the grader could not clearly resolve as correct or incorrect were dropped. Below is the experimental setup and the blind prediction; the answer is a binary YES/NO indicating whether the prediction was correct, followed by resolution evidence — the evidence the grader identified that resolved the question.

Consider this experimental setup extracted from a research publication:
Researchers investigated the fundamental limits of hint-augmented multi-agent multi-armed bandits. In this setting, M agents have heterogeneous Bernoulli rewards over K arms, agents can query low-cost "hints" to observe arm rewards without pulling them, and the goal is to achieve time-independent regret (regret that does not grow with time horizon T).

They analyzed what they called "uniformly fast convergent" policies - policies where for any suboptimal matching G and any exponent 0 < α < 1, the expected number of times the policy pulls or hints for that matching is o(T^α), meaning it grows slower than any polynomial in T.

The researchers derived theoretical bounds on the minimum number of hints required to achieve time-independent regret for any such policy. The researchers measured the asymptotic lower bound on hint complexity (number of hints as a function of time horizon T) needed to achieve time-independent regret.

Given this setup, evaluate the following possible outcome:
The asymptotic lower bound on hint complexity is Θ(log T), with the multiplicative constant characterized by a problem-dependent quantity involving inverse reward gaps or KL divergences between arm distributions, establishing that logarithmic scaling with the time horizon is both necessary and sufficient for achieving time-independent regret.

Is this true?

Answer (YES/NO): YES